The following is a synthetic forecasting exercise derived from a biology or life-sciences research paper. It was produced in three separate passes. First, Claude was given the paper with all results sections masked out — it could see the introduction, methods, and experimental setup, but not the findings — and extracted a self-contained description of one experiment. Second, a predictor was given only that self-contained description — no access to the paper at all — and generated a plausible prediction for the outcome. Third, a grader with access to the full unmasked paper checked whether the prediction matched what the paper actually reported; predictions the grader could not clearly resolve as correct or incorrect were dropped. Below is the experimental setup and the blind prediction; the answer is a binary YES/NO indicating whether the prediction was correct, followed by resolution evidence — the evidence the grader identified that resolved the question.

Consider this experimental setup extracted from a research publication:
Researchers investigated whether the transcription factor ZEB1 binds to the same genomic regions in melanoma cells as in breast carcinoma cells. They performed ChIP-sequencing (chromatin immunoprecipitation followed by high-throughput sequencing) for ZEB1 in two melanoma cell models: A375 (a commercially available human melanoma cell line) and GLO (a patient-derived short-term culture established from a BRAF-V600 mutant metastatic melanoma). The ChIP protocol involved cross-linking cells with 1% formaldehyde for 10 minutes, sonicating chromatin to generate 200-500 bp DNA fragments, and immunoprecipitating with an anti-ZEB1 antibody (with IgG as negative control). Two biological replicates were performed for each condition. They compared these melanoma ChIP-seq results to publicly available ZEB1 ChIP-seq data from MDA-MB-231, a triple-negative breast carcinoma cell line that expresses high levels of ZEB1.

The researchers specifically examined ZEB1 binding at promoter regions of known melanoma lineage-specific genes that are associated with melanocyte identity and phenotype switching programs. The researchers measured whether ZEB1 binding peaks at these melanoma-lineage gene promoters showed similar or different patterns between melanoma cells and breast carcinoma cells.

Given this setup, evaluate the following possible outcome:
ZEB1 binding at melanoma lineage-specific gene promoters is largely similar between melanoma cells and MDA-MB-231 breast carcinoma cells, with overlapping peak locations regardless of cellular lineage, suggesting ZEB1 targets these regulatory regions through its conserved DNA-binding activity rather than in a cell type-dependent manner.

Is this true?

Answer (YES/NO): NO